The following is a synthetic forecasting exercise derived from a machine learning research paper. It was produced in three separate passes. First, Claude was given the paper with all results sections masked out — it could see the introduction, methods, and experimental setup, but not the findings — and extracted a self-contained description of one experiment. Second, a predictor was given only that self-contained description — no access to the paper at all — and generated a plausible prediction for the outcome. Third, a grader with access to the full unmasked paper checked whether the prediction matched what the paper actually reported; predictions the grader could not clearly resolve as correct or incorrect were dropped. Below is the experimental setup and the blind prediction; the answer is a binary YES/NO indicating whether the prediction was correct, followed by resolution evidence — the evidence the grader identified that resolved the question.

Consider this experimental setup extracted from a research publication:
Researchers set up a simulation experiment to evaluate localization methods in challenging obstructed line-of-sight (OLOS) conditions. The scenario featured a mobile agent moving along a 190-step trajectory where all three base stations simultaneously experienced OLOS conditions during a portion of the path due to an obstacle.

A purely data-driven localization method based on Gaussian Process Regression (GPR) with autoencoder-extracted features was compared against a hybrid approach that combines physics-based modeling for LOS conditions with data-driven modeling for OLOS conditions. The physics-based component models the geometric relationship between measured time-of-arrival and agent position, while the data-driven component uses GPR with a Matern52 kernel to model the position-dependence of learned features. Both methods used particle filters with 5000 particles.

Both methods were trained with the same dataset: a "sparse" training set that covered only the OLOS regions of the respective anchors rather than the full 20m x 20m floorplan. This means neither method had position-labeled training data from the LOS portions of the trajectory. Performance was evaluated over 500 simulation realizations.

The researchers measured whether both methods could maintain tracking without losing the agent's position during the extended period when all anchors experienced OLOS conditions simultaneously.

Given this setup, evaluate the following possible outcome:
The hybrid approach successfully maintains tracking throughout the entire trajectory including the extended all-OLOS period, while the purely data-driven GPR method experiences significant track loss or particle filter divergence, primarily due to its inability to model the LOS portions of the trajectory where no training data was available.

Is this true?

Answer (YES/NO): NO